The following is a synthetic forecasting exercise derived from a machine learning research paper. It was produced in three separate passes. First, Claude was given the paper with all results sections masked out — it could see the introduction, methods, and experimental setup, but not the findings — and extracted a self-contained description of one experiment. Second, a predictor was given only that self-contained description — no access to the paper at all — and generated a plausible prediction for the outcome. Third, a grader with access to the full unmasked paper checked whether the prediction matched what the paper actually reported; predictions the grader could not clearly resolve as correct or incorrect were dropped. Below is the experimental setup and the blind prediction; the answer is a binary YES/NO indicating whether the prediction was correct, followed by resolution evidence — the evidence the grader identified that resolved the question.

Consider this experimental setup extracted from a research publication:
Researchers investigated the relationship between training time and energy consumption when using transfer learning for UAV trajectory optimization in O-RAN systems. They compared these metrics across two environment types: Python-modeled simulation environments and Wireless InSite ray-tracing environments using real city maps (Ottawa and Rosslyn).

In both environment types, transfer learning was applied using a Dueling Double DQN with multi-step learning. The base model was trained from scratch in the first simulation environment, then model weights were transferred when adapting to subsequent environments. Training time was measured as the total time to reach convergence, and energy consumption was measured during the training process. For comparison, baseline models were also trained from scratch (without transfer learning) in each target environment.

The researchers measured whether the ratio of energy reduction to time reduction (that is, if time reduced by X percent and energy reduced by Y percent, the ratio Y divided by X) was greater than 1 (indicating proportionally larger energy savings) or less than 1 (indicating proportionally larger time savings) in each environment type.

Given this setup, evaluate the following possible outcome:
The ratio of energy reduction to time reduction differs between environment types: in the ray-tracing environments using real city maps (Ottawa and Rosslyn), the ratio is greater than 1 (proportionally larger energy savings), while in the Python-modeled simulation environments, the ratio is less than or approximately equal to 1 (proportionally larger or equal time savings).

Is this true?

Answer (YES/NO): NO